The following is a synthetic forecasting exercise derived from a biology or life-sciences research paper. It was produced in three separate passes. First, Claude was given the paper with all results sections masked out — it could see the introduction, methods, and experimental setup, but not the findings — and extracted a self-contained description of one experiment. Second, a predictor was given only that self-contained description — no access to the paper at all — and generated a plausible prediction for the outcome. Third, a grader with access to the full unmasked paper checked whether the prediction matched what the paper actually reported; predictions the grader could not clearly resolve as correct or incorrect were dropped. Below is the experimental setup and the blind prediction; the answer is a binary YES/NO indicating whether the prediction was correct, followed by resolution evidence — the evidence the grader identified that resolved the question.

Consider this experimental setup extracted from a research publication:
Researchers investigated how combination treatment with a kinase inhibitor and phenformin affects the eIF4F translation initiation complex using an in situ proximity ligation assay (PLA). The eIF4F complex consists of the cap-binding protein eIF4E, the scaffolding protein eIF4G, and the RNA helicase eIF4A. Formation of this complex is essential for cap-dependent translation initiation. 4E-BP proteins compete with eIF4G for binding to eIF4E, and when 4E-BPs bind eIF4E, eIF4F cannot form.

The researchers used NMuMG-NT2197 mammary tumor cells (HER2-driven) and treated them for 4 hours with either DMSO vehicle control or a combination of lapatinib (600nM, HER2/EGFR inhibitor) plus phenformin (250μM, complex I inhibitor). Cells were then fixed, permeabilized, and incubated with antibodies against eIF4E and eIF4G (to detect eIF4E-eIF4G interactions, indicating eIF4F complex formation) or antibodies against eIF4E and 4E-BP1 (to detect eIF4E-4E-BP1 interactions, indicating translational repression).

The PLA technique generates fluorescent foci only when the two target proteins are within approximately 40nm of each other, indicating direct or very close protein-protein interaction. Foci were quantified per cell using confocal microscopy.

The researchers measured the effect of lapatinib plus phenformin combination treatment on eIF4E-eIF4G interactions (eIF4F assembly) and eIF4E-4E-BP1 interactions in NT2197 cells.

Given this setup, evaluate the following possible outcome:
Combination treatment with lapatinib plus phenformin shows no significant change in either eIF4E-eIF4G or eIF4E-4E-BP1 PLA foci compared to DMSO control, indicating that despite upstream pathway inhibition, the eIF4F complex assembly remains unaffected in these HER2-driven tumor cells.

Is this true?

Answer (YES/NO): NO